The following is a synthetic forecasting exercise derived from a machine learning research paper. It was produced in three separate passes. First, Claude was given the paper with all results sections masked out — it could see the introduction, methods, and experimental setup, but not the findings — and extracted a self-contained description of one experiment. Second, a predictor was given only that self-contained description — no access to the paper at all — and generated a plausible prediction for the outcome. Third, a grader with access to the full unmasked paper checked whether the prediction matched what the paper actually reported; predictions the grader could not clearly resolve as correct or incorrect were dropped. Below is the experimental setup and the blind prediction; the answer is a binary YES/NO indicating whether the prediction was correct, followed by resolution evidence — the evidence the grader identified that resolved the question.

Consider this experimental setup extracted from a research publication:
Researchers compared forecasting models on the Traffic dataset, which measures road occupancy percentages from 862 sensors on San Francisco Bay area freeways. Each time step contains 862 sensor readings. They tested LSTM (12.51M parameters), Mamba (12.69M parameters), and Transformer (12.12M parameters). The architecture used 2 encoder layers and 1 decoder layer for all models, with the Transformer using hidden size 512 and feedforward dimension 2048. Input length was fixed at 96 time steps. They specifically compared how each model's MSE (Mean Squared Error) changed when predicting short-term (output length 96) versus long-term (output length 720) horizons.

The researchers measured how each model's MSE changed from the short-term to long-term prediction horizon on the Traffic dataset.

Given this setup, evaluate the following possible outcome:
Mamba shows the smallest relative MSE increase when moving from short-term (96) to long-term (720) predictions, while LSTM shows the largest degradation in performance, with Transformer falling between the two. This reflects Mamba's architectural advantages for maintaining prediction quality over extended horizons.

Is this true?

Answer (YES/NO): NO